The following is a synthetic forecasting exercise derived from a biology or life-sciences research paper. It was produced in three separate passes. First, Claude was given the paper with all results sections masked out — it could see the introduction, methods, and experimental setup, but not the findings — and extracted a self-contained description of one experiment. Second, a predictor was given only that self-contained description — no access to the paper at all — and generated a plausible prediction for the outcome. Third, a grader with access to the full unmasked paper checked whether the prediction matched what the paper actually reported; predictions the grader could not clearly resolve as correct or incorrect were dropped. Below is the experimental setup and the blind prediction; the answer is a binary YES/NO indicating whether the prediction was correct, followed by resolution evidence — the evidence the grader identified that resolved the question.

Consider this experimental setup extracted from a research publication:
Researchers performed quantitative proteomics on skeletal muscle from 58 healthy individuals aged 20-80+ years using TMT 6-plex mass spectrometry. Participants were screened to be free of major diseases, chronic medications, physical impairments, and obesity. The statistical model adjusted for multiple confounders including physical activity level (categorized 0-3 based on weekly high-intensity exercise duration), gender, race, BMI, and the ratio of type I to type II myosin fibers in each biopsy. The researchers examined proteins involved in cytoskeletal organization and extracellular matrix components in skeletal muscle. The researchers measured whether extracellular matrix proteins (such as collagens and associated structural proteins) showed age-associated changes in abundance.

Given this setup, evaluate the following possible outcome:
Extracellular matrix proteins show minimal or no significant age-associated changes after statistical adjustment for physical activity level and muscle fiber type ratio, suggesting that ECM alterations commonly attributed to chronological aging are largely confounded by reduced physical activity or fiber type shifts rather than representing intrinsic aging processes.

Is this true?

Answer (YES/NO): NO